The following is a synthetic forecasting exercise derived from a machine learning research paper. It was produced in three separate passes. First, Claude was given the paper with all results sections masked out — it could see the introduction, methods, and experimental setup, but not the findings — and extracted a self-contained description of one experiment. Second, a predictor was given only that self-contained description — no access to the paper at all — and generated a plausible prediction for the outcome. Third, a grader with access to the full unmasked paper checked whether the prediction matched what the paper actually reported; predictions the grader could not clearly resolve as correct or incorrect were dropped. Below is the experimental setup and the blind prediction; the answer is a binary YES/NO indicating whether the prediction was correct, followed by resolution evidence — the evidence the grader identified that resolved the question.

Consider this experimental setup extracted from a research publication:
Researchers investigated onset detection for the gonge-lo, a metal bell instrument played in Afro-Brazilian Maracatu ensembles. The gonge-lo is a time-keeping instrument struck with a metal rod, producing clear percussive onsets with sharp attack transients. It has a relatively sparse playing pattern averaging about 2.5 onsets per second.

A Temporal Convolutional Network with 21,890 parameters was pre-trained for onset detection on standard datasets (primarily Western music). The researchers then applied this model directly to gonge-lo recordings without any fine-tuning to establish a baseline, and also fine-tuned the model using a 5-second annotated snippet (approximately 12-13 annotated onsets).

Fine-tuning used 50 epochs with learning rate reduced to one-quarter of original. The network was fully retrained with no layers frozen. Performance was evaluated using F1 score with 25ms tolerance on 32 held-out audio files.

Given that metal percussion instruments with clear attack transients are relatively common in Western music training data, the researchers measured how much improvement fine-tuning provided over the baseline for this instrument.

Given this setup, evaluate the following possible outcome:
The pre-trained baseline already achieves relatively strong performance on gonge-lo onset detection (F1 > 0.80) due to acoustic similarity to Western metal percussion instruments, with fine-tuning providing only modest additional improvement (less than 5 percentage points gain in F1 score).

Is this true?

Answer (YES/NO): NO